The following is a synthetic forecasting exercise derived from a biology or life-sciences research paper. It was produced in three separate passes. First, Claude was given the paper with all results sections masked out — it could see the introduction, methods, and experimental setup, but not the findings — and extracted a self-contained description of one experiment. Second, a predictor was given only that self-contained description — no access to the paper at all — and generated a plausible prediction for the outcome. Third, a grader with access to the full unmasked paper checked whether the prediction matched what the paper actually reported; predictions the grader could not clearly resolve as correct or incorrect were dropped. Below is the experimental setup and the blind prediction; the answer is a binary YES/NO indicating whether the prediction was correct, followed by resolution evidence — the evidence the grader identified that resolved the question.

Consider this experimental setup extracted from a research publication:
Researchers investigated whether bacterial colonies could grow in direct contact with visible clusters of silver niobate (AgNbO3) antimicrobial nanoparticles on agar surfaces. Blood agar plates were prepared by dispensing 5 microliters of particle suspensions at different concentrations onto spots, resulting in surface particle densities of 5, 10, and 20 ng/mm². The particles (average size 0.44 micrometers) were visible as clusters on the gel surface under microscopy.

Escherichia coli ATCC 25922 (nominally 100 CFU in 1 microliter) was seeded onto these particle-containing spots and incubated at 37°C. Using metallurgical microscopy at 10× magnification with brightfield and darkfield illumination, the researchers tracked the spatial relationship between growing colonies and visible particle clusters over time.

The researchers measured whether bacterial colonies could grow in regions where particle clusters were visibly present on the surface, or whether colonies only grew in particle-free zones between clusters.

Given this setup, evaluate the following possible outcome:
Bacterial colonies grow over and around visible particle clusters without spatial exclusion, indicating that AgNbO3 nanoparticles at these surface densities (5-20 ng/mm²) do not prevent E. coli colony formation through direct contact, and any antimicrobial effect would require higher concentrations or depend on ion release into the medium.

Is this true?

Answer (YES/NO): NO